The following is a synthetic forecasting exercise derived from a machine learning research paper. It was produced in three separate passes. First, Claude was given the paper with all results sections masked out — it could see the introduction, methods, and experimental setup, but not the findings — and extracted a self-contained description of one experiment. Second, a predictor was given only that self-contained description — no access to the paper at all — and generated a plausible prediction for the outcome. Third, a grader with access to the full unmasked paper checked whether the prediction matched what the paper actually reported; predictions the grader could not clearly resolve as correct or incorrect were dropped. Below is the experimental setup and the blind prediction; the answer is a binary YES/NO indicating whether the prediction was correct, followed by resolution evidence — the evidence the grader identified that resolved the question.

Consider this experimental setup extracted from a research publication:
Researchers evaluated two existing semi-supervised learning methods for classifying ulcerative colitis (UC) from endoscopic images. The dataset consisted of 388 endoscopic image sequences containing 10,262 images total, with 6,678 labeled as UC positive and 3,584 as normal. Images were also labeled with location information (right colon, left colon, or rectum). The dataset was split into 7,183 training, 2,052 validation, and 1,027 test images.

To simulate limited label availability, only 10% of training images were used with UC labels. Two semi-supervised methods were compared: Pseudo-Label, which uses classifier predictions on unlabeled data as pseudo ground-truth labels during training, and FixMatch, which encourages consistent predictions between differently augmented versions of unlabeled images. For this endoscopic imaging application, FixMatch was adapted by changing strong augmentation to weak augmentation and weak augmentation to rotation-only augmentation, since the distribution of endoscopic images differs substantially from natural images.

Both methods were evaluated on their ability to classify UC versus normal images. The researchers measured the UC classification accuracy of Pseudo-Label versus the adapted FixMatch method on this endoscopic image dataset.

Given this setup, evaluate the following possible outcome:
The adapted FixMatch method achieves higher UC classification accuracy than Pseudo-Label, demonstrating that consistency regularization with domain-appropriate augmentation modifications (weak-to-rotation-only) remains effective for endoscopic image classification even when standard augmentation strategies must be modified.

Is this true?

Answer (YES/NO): NO